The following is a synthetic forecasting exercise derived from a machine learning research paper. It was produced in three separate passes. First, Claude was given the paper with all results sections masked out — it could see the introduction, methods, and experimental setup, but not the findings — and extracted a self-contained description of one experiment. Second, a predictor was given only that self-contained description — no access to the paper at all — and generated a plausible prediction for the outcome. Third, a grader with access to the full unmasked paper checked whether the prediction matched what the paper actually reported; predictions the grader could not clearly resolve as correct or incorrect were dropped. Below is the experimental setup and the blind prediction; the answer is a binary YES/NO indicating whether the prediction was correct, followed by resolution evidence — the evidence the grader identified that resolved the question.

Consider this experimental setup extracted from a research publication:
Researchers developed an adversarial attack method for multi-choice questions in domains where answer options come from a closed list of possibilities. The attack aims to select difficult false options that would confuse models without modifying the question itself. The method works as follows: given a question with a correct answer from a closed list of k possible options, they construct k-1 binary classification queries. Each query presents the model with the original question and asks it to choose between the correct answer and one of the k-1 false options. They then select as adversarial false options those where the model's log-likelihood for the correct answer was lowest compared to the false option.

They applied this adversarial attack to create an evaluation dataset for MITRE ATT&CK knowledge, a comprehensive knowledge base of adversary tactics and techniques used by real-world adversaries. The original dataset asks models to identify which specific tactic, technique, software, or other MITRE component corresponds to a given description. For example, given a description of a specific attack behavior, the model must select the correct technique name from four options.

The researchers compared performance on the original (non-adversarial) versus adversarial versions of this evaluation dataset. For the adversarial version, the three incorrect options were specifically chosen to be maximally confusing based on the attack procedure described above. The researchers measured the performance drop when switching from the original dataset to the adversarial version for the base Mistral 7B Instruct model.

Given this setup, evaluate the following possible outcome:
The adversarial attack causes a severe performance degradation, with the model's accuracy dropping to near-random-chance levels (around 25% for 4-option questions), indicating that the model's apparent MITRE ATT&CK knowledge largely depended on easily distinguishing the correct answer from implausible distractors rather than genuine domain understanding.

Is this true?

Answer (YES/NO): NO